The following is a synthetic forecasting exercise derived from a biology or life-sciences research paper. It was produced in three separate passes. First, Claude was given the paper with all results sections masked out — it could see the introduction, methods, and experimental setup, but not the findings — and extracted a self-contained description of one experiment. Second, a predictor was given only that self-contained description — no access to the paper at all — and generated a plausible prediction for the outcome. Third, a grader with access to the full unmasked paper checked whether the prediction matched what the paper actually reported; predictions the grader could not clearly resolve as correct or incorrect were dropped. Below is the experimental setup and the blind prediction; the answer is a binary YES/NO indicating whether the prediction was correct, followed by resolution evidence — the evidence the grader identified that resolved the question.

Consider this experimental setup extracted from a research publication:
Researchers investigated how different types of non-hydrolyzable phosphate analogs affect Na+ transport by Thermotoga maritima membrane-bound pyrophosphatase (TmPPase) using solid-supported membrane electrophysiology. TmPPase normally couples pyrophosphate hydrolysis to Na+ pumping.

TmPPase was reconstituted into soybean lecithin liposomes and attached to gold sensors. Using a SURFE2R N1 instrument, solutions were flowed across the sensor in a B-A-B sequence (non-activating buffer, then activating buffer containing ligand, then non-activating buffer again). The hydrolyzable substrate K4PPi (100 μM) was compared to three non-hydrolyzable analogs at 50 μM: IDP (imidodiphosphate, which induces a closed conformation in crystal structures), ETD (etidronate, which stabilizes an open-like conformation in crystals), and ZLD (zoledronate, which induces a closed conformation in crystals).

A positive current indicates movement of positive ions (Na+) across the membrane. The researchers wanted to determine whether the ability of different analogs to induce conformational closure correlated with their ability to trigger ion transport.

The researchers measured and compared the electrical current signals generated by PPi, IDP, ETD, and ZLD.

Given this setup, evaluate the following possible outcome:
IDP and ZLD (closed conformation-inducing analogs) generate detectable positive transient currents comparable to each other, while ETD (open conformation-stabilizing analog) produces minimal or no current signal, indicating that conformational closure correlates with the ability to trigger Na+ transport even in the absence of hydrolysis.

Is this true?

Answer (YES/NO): NO